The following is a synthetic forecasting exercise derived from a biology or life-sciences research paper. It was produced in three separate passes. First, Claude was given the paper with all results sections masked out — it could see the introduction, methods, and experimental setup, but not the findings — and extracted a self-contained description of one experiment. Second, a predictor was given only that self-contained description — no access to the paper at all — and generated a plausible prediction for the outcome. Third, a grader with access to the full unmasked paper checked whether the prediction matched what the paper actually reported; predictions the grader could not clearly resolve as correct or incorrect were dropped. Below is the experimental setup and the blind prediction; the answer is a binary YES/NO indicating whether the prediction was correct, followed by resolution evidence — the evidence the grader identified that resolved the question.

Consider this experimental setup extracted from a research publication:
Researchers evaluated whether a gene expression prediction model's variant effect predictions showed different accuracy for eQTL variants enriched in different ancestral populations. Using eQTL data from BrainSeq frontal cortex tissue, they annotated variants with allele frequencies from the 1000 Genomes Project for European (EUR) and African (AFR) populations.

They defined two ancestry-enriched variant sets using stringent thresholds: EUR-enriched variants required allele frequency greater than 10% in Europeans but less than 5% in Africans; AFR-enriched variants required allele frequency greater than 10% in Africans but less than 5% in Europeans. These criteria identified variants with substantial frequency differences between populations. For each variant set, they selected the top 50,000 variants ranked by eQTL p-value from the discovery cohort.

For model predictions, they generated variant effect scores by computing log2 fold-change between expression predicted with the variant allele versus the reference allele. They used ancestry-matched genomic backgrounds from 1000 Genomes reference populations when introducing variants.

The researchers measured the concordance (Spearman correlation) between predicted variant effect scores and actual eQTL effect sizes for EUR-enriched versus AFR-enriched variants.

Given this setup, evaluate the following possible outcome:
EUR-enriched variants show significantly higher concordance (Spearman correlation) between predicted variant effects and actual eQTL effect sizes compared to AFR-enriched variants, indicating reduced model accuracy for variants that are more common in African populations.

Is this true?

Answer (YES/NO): NO